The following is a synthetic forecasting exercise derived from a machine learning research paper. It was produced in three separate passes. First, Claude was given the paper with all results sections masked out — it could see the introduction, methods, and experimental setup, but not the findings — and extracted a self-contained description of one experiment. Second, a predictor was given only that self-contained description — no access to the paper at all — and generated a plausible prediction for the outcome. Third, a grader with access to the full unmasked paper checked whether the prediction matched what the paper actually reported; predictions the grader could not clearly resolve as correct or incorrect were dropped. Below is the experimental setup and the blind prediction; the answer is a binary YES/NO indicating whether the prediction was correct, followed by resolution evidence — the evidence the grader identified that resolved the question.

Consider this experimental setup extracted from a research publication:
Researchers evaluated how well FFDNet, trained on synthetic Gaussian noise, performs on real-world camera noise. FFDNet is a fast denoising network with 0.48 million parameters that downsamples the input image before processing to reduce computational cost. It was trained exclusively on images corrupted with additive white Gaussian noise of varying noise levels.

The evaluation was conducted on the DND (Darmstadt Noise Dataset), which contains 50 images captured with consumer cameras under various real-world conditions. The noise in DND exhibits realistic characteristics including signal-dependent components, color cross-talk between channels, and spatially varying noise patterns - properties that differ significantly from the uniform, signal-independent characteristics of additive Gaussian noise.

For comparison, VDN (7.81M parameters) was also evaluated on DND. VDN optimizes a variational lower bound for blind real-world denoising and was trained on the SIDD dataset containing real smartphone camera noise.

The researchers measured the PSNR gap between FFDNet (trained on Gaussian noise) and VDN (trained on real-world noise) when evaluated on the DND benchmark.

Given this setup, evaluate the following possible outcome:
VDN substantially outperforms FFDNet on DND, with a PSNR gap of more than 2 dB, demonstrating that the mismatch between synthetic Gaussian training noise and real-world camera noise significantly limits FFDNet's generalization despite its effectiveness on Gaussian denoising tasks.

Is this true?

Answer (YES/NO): YES